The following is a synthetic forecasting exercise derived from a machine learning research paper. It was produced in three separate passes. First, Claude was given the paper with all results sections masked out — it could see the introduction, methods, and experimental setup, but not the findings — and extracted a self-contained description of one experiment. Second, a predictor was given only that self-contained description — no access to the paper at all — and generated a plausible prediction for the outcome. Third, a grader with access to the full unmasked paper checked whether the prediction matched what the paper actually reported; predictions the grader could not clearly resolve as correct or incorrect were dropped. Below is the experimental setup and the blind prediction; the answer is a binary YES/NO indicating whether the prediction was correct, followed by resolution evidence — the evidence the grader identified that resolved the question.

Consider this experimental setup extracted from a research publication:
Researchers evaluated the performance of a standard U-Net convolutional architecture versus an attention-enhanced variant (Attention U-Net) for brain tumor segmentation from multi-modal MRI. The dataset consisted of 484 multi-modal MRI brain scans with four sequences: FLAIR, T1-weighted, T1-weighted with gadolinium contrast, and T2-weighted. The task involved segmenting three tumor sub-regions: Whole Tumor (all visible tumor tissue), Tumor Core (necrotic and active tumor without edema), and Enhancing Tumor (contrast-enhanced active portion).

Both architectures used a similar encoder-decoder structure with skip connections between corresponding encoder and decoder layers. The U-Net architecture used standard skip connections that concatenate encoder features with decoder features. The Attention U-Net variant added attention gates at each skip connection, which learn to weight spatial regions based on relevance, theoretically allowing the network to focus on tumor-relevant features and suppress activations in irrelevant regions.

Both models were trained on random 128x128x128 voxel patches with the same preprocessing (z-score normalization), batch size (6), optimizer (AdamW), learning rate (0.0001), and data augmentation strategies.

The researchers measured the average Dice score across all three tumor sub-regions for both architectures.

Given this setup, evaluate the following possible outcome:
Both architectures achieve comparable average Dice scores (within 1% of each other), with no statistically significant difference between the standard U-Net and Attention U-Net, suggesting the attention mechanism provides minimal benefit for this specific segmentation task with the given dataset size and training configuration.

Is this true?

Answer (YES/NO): YES